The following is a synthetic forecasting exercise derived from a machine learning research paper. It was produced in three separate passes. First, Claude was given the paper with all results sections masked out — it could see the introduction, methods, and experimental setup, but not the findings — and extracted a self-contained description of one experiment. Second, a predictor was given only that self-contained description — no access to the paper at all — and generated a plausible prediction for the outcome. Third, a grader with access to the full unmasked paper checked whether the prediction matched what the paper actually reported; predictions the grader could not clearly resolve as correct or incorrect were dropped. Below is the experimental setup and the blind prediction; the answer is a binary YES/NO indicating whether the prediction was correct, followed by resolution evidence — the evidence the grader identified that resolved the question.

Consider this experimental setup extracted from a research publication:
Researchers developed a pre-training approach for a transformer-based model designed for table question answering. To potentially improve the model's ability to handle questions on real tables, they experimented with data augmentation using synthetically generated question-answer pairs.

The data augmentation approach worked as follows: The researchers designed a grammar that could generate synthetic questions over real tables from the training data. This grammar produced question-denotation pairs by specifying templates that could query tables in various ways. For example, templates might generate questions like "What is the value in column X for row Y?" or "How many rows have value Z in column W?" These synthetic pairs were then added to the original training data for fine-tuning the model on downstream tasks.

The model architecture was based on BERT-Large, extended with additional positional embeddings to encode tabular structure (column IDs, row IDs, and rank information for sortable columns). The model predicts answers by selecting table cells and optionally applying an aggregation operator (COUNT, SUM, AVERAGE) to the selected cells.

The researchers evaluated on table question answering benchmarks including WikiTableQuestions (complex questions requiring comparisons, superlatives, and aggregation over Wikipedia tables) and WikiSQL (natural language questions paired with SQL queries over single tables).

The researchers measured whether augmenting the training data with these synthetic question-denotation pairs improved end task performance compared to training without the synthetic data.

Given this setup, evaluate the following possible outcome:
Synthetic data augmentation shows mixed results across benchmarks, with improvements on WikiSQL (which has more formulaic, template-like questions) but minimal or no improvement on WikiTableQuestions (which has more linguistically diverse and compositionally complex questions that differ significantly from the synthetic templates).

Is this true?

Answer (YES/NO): NO